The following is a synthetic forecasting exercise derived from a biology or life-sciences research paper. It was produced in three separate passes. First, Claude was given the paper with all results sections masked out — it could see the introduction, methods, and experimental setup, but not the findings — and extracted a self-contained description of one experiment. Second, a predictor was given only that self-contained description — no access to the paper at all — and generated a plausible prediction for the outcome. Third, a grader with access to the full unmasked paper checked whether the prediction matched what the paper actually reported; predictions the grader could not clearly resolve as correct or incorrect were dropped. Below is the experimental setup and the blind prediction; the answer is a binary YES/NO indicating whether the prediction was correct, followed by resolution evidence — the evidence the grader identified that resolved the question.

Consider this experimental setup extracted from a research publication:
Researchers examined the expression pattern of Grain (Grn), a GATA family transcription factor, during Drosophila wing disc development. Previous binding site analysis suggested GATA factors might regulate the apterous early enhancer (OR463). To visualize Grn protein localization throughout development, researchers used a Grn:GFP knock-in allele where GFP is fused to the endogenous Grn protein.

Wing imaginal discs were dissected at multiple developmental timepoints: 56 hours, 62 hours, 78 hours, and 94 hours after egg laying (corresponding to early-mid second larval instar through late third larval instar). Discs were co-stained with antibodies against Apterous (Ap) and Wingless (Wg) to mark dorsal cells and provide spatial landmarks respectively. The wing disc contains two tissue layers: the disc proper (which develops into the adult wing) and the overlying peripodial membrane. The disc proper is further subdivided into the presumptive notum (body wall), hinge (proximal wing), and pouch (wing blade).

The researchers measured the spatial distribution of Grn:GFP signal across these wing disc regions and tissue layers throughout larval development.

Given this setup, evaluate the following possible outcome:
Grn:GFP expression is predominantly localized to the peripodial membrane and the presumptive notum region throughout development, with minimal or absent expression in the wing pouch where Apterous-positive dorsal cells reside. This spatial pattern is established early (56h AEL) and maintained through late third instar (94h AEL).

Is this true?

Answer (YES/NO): NO